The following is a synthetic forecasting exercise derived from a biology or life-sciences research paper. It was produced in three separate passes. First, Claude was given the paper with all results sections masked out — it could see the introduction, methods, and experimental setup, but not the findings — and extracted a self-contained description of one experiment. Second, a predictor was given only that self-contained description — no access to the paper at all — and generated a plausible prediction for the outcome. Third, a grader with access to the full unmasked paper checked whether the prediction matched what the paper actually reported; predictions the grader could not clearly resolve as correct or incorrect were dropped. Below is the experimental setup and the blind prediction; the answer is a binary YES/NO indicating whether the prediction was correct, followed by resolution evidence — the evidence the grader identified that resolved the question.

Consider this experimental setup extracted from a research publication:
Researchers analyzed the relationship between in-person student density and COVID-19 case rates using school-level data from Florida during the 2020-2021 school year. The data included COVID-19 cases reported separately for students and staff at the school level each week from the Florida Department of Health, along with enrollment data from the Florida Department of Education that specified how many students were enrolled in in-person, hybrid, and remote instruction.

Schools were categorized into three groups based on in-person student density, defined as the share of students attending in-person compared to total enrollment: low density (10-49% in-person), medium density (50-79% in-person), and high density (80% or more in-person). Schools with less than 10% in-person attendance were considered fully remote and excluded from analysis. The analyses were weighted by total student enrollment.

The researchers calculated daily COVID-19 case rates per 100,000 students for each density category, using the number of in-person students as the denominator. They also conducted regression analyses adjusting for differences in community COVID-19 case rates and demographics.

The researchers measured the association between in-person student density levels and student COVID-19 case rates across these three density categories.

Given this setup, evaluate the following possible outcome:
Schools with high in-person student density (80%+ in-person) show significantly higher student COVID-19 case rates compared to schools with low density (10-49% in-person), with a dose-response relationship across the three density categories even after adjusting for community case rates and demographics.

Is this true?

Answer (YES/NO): NO